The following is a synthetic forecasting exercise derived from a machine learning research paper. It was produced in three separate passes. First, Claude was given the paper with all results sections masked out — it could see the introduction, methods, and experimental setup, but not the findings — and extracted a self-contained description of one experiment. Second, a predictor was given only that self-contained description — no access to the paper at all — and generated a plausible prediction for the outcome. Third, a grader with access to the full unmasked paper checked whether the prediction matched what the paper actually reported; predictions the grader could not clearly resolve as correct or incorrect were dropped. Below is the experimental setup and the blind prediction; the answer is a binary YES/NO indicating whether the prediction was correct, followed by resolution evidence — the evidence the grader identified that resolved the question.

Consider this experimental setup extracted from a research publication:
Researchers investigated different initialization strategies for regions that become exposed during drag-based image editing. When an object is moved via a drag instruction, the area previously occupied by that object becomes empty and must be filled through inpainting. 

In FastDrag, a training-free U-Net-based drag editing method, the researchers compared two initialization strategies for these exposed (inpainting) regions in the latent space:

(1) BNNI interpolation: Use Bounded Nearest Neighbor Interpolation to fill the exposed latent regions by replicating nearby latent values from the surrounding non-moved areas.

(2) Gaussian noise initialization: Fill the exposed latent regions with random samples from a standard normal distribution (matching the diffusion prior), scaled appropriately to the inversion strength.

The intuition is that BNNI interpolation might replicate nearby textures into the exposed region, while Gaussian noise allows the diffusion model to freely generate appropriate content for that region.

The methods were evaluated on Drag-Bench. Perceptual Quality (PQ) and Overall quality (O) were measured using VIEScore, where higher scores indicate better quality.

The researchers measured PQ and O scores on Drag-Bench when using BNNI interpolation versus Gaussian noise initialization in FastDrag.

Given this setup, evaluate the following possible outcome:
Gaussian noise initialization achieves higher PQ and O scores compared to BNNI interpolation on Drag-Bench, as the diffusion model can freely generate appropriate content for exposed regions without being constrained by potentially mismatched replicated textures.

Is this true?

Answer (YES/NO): YES